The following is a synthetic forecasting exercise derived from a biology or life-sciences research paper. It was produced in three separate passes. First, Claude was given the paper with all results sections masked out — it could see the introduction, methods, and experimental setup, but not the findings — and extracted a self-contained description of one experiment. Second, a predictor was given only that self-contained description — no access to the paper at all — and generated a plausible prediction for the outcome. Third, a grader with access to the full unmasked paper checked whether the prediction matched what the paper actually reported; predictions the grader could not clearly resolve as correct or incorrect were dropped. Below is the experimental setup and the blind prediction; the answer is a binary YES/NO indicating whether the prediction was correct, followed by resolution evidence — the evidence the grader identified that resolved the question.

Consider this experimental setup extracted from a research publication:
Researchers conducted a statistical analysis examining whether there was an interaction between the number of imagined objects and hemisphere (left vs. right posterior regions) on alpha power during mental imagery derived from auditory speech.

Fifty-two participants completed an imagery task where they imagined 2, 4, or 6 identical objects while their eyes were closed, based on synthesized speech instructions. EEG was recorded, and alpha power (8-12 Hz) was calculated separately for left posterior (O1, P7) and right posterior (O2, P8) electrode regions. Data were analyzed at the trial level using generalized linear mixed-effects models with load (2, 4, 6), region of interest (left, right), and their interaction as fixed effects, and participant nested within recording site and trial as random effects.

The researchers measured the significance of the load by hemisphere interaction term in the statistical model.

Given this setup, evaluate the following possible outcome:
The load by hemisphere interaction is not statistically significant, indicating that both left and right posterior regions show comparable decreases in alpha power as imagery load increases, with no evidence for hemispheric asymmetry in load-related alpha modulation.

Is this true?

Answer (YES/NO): NO